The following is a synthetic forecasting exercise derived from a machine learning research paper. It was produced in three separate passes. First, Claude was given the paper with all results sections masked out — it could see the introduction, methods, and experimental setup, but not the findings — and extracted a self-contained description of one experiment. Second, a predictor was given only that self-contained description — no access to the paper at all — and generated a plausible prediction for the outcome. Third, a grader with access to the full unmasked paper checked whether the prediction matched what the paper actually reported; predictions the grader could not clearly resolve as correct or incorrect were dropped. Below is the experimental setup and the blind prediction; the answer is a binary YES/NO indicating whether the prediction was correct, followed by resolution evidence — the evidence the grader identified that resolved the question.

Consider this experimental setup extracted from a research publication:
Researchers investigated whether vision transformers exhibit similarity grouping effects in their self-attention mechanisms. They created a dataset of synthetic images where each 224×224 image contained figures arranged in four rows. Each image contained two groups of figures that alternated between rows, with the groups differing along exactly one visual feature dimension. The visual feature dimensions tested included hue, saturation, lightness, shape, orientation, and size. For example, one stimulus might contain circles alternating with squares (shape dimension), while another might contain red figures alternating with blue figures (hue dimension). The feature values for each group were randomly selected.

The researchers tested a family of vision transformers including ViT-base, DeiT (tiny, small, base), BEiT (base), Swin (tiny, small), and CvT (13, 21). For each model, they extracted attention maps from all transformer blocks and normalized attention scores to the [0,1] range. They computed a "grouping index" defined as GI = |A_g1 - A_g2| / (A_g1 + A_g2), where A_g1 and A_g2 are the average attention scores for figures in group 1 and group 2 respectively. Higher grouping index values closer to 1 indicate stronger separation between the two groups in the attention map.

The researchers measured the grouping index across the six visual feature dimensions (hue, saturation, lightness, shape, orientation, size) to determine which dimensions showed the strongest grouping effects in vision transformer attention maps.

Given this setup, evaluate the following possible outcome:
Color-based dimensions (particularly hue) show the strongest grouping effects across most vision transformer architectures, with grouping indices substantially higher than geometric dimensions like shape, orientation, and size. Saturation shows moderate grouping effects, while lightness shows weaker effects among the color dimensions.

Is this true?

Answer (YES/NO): NO